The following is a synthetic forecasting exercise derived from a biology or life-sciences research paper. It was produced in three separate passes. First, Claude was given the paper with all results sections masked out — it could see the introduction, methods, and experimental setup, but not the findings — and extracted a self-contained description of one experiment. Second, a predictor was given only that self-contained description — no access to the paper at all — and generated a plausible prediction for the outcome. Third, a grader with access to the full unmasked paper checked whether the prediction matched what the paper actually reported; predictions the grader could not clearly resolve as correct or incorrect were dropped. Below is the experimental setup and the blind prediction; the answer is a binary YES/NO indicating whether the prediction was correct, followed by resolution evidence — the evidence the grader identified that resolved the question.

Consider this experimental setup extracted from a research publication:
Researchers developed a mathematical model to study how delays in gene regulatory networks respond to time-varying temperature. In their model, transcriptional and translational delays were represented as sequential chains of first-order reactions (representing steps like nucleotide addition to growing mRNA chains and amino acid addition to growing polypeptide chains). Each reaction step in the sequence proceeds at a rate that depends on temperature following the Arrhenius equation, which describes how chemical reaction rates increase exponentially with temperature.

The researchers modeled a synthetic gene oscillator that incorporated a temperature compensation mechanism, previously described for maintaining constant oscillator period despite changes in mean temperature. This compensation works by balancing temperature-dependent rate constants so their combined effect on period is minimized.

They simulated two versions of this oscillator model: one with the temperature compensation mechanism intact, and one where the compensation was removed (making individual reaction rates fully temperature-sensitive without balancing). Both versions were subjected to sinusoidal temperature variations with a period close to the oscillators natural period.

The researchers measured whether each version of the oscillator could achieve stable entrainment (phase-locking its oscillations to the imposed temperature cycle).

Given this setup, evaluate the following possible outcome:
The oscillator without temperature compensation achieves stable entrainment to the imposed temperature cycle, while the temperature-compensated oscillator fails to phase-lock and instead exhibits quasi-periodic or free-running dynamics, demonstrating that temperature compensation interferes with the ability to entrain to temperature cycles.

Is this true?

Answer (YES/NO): NO